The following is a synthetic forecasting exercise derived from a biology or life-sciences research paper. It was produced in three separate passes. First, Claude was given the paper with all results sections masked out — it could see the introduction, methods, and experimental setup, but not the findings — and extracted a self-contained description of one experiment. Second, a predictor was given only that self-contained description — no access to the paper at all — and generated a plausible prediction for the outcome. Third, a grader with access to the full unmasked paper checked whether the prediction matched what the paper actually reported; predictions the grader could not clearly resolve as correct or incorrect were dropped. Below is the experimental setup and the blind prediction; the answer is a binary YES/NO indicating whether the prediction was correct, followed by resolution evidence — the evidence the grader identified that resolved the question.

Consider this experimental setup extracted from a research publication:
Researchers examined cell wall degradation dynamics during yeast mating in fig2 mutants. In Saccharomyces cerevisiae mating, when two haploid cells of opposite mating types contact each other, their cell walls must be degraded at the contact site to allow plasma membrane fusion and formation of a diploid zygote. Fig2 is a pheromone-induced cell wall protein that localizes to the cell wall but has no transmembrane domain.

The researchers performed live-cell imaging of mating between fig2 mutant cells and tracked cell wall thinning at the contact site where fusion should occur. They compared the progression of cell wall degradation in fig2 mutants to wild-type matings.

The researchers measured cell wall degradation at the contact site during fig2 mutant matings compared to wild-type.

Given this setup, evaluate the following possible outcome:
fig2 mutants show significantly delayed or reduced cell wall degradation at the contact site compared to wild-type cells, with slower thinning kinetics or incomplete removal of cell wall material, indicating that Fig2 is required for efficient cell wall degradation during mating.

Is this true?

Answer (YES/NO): YES